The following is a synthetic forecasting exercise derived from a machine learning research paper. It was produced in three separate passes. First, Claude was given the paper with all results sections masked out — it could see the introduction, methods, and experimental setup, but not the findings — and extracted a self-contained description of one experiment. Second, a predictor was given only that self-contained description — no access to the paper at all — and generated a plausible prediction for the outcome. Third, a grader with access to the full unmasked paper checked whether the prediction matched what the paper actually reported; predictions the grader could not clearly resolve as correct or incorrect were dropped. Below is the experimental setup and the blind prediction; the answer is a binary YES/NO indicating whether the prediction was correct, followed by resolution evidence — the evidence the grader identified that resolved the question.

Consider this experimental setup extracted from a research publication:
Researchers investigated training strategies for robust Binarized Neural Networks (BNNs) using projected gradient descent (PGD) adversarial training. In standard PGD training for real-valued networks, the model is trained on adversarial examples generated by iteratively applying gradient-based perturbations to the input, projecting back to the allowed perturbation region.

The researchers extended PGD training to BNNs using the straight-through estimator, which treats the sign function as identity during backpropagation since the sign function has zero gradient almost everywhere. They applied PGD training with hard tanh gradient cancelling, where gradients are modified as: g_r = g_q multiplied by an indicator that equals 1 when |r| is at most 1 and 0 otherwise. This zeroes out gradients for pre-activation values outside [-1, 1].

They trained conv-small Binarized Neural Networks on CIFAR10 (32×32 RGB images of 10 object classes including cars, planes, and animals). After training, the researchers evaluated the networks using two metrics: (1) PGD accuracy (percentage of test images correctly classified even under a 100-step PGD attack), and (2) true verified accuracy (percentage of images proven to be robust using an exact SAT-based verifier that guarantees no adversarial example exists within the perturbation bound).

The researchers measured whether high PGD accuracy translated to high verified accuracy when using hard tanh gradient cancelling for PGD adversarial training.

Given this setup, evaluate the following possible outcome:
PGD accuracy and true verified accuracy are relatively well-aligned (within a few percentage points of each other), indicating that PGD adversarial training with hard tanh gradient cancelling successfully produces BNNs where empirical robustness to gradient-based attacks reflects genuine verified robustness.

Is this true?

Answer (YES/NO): NO